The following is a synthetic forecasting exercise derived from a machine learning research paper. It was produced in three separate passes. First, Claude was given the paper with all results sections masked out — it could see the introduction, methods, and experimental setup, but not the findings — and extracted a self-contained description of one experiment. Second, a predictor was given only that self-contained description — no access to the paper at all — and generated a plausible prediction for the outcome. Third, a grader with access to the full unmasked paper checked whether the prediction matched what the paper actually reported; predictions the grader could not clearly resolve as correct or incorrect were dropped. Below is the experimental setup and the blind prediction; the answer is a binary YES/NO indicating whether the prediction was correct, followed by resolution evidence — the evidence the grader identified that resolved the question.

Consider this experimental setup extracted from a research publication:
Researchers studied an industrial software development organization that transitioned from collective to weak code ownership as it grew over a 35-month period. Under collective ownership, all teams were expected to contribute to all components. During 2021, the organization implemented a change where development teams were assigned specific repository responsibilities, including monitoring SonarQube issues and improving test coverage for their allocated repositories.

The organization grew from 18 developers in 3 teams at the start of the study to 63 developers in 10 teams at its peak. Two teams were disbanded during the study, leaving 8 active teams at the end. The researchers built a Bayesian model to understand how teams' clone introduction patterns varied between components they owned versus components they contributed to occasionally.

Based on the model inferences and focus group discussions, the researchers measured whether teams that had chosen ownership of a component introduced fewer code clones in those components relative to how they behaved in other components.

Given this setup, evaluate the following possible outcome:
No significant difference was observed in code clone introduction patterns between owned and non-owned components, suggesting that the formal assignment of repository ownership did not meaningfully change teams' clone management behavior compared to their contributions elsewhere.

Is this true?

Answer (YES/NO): NO